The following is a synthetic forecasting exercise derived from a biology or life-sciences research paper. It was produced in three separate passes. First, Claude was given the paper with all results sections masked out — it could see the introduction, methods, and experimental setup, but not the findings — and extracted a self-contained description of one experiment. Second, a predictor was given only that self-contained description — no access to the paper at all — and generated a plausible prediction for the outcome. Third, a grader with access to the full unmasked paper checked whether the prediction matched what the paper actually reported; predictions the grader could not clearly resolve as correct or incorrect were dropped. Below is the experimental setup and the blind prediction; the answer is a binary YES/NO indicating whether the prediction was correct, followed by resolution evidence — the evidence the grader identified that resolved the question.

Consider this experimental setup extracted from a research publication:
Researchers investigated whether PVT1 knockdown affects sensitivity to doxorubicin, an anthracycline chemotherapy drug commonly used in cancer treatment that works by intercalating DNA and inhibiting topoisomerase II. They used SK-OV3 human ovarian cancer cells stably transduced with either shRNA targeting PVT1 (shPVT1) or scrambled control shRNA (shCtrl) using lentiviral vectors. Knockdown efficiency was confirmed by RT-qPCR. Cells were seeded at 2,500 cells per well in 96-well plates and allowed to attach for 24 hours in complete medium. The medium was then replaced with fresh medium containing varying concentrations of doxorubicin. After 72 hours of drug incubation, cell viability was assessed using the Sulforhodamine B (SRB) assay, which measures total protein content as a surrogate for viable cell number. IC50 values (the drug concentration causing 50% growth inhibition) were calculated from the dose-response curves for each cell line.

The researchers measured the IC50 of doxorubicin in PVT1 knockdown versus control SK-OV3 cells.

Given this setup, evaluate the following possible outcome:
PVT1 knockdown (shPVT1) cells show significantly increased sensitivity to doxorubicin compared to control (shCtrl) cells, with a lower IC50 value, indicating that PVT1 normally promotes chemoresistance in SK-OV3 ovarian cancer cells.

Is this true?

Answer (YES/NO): YES